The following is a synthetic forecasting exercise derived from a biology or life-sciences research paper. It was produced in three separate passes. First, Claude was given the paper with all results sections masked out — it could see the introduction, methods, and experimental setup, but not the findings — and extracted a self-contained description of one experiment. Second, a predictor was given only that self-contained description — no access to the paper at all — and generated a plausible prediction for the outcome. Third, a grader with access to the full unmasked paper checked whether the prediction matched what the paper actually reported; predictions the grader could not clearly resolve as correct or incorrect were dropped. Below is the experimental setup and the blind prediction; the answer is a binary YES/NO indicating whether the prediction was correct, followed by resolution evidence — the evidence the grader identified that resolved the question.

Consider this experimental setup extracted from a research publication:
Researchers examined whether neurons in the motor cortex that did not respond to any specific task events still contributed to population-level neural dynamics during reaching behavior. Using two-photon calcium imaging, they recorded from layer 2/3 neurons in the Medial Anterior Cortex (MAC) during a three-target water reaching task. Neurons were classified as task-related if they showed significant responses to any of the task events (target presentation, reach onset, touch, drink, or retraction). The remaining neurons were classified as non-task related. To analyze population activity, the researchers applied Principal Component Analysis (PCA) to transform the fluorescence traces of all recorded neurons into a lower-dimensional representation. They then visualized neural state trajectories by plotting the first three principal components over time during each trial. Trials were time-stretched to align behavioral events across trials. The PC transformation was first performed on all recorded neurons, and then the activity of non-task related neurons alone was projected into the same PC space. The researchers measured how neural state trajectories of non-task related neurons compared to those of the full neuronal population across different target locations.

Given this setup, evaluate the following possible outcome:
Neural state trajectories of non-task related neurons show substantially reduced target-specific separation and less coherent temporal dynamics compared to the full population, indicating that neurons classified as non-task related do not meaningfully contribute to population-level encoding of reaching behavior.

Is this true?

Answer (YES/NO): YES